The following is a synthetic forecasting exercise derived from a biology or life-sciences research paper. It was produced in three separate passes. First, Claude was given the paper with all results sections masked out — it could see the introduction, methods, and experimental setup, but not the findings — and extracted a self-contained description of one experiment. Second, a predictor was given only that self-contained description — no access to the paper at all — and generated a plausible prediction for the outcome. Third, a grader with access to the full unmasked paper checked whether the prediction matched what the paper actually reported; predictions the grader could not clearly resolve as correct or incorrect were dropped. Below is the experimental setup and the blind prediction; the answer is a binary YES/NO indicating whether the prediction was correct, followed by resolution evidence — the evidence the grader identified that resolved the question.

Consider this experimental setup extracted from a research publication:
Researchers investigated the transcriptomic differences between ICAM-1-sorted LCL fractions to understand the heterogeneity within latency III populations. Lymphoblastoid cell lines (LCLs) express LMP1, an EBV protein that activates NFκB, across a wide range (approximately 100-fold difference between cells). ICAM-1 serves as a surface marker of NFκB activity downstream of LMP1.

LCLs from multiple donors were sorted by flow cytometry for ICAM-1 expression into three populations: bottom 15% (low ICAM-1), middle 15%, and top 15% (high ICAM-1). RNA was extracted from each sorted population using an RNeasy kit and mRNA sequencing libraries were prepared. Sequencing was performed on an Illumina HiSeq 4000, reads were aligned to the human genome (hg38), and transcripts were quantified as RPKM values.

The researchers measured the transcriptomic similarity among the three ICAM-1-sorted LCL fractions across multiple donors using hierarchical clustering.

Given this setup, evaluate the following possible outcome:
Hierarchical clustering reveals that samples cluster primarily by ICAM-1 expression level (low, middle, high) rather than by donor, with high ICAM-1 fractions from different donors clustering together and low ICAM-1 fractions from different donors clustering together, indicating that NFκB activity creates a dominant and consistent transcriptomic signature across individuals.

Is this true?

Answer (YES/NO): NO